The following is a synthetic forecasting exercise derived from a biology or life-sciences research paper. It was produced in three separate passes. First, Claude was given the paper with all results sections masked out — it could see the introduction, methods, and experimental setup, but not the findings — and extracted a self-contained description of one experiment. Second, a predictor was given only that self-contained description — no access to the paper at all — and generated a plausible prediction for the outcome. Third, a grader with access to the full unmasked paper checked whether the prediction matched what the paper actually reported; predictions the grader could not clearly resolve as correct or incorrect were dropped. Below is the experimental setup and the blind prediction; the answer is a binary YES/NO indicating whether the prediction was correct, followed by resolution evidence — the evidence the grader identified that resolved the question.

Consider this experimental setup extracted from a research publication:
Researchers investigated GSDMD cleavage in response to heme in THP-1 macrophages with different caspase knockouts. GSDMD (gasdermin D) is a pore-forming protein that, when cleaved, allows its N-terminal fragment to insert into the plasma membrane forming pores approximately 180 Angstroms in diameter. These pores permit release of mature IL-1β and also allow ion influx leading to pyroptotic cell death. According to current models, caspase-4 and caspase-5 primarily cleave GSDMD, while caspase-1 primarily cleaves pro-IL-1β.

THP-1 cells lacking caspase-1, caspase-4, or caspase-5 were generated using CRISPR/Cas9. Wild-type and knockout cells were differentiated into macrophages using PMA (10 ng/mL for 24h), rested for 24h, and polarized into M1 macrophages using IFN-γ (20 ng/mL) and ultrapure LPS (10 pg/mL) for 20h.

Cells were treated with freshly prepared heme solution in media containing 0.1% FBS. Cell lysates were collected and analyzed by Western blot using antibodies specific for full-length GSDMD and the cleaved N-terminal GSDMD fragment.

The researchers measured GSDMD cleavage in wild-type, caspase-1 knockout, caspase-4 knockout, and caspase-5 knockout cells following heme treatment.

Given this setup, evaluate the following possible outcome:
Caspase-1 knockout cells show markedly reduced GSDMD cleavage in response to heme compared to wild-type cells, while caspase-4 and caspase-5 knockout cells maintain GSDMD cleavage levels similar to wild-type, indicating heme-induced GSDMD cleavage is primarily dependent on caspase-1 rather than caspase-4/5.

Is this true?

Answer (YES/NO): NO